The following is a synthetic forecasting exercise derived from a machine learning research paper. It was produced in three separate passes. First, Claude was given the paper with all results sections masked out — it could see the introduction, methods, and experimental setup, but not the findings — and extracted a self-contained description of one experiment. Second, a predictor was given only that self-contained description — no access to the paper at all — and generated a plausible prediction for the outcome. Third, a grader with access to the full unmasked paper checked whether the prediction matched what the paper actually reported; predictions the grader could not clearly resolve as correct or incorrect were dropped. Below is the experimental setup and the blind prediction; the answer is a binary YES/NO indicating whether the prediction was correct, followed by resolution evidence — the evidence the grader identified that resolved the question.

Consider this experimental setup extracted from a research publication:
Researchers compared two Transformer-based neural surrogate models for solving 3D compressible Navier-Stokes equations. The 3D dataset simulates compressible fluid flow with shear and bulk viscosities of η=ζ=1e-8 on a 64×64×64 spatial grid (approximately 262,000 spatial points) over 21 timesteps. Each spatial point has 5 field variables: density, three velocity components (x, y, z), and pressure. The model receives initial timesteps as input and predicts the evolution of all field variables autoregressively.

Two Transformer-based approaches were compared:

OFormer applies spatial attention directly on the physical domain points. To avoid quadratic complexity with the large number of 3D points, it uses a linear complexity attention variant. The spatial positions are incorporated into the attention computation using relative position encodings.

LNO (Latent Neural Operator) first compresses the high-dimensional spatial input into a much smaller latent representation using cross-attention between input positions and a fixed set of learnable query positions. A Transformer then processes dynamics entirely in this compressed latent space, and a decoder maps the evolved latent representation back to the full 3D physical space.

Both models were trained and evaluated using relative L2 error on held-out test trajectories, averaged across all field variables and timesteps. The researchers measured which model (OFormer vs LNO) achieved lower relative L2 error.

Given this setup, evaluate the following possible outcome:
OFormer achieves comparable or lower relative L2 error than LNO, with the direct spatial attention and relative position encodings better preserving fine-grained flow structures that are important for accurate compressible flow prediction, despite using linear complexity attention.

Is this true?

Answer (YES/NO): YES